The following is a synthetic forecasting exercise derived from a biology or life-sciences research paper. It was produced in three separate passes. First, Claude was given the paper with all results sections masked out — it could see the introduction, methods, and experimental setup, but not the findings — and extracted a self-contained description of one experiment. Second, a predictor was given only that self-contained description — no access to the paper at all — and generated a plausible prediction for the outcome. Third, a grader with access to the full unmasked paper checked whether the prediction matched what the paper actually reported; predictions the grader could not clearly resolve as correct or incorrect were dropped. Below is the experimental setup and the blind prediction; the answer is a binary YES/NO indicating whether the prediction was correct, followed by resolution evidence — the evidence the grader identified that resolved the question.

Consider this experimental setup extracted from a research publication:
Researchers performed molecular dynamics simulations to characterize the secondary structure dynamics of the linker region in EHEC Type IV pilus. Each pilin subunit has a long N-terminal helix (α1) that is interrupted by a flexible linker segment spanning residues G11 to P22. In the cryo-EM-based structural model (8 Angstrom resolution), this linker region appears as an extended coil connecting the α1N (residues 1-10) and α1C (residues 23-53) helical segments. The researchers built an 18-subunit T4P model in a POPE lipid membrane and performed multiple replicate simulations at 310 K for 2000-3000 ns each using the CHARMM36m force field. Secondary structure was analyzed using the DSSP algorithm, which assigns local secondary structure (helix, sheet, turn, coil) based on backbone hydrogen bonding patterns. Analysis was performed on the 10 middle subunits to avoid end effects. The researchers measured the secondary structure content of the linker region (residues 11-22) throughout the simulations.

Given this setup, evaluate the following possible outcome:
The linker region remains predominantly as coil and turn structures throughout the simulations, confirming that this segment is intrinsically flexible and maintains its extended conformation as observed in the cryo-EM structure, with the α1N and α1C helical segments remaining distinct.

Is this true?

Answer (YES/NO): NO